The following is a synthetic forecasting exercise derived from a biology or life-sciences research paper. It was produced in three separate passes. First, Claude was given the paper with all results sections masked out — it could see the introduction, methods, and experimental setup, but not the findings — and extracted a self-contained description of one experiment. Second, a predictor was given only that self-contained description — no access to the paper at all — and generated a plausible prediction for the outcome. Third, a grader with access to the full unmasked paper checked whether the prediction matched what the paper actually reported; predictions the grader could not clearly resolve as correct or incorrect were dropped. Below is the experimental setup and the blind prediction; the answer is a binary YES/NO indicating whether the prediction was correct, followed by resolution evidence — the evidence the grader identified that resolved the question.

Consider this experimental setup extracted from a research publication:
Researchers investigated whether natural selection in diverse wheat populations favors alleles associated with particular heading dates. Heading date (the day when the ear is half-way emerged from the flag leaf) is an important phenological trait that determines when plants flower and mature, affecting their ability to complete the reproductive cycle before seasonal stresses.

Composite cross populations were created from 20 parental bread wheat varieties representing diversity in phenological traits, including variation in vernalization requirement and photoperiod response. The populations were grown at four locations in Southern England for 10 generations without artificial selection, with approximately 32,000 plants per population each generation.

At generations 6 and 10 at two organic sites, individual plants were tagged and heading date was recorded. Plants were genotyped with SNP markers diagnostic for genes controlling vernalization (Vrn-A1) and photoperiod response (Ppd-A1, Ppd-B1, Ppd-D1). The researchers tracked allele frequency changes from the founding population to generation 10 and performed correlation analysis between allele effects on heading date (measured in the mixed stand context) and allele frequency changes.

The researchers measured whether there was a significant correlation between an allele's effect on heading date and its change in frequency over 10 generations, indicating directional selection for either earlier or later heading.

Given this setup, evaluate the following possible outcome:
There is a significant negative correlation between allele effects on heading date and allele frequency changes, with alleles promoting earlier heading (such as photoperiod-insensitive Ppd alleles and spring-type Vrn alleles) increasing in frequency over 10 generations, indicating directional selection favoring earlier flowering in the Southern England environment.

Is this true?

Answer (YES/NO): NO